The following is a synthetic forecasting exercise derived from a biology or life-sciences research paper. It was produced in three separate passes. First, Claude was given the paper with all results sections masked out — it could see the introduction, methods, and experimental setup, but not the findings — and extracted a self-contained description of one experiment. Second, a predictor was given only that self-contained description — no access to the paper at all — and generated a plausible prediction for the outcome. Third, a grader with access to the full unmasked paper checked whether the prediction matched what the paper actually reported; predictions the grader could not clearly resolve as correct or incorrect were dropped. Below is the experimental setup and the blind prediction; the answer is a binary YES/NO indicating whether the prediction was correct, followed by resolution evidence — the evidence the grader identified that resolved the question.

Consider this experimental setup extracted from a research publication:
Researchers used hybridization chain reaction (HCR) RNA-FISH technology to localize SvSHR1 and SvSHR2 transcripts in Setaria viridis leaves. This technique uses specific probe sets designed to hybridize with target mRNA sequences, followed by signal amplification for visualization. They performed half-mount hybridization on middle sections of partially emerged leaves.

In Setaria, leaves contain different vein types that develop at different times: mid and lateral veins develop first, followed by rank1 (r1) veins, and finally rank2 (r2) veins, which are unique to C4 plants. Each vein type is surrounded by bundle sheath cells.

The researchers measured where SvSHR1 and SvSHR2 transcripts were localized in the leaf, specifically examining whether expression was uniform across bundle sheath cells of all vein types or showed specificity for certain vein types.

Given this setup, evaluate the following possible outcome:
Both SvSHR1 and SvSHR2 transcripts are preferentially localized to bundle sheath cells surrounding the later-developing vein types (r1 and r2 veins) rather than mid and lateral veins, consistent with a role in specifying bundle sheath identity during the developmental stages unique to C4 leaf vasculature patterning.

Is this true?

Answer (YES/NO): YES